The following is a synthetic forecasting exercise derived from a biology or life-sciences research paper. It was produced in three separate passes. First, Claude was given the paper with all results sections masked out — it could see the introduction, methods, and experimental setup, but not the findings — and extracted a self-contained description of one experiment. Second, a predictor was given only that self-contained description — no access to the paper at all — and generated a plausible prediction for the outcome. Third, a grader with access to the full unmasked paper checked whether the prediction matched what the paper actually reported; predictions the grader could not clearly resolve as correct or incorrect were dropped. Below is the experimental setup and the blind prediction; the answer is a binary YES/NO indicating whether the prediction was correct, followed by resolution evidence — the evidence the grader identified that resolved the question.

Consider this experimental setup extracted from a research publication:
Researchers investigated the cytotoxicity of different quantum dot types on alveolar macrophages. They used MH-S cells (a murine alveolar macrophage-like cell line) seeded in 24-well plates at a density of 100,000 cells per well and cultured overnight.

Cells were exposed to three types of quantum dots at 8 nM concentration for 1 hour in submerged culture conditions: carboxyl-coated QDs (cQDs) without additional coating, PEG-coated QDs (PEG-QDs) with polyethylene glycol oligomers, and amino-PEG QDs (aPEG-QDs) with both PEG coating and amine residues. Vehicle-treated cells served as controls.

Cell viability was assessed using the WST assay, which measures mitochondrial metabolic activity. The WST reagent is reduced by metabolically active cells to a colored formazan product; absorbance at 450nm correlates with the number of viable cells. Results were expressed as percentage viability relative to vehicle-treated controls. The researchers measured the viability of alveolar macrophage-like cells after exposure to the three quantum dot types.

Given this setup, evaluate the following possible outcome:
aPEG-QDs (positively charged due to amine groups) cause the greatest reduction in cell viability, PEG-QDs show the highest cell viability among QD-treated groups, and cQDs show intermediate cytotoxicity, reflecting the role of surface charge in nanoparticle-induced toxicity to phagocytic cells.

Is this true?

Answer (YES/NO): NO